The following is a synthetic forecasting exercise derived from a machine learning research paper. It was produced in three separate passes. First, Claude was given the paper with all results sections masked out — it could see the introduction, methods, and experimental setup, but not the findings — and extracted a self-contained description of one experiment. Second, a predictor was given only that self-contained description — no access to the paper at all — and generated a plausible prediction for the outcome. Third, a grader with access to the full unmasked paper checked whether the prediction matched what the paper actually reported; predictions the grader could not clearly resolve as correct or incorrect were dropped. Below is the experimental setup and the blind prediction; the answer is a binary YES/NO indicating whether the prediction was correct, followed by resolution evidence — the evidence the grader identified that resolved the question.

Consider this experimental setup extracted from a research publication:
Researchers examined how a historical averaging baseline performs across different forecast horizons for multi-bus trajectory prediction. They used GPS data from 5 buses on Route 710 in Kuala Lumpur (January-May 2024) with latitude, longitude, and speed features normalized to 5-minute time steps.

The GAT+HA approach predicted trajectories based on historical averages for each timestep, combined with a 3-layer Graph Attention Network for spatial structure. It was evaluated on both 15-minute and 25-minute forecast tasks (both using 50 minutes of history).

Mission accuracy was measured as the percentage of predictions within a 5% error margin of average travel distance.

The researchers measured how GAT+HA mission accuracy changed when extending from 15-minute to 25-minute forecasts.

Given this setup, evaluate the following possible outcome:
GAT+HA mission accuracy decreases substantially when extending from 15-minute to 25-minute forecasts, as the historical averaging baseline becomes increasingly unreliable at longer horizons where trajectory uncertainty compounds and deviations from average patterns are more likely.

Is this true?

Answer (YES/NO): YES